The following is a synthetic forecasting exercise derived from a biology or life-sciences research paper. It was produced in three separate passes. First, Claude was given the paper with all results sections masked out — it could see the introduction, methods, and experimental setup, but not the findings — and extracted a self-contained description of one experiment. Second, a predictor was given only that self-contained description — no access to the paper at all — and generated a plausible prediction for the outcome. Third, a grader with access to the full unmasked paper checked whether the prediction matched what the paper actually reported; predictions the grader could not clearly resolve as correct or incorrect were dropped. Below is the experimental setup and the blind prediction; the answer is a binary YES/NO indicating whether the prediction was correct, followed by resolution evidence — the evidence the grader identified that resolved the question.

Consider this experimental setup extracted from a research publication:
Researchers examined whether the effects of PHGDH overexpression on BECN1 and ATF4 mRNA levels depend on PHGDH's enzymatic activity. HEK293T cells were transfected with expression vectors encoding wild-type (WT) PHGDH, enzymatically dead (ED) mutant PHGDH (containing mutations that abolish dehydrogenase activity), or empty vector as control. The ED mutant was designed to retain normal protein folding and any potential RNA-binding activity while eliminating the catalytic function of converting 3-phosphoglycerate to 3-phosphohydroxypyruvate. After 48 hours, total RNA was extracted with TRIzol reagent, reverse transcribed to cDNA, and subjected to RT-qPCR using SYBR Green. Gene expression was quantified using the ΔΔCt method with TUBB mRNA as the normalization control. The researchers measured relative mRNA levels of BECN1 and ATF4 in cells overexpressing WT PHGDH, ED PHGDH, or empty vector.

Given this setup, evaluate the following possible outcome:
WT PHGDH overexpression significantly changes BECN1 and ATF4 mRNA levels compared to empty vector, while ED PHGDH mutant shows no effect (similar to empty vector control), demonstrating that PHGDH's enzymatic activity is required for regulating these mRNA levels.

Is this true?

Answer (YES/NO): NO